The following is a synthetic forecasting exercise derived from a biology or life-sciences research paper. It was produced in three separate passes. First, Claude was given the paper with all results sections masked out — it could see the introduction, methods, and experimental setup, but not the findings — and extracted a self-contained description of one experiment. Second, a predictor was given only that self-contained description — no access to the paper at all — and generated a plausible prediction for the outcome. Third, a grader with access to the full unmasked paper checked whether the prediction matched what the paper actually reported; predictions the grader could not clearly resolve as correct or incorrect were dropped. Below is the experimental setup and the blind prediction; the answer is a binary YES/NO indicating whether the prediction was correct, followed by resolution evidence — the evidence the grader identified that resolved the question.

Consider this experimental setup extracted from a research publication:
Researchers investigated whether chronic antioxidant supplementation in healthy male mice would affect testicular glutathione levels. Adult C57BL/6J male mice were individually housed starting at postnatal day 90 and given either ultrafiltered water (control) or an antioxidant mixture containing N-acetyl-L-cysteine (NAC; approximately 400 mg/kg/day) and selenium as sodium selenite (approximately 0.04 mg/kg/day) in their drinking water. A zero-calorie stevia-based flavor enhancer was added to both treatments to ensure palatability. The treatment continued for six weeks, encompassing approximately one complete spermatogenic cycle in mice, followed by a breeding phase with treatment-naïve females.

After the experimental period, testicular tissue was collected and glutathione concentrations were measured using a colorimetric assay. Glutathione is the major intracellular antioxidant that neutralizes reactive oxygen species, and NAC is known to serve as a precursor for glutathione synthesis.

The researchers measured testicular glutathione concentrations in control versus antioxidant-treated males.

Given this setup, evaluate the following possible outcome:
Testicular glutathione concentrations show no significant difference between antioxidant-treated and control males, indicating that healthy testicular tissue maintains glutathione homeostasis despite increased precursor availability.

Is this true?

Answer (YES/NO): NO